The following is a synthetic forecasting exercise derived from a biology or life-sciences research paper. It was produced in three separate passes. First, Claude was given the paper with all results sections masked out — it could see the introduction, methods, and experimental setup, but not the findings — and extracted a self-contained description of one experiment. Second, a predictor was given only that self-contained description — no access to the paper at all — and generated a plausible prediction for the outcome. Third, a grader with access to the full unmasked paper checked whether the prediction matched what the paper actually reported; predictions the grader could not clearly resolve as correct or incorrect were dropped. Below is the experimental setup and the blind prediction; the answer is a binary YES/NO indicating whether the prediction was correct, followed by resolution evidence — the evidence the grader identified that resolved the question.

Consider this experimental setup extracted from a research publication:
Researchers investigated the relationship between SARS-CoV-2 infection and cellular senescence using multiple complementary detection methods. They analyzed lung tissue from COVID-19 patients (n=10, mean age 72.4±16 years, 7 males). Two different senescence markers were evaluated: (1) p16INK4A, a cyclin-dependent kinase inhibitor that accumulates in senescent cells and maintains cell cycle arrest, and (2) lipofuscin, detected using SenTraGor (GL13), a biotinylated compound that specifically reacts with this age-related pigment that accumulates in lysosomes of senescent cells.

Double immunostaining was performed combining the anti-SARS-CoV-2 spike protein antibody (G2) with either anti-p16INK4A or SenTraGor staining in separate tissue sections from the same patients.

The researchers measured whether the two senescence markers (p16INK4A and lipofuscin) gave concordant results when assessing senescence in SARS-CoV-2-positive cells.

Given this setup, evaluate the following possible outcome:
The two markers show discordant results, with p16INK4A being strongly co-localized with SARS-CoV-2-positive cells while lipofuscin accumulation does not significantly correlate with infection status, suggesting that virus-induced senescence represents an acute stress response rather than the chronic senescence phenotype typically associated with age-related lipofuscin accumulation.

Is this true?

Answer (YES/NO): NO